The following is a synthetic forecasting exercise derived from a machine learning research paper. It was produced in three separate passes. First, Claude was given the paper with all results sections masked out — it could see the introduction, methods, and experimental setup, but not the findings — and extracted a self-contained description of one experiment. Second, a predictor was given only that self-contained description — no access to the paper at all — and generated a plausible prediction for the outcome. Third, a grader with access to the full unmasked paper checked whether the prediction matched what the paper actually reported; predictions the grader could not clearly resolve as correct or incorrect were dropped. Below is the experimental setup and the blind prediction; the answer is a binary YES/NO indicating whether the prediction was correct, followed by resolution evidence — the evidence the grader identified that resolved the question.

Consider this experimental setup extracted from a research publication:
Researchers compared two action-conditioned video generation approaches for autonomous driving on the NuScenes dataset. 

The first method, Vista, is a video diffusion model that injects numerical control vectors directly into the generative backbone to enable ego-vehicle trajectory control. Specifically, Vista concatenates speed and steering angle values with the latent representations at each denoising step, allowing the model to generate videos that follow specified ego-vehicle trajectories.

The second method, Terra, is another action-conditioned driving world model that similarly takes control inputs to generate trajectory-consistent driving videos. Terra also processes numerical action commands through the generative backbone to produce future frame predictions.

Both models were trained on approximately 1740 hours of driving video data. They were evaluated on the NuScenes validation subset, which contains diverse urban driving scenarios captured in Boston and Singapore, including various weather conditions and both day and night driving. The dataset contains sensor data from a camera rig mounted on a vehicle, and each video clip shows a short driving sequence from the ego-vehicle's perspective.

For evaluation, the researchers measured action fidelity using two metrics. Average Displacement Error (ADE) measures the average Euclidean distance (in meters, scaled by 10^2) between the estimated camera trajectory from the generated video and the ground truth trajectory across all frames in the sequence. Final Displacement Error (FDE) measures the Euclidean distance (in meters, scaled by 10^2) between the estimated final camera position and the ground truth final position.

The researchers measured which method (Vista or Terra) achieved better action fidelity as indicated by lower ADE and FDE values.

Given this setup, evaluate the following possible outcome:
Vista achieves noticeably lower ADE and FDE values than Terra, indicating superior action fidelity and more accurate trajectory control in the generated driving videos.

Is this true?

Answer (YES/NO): YES